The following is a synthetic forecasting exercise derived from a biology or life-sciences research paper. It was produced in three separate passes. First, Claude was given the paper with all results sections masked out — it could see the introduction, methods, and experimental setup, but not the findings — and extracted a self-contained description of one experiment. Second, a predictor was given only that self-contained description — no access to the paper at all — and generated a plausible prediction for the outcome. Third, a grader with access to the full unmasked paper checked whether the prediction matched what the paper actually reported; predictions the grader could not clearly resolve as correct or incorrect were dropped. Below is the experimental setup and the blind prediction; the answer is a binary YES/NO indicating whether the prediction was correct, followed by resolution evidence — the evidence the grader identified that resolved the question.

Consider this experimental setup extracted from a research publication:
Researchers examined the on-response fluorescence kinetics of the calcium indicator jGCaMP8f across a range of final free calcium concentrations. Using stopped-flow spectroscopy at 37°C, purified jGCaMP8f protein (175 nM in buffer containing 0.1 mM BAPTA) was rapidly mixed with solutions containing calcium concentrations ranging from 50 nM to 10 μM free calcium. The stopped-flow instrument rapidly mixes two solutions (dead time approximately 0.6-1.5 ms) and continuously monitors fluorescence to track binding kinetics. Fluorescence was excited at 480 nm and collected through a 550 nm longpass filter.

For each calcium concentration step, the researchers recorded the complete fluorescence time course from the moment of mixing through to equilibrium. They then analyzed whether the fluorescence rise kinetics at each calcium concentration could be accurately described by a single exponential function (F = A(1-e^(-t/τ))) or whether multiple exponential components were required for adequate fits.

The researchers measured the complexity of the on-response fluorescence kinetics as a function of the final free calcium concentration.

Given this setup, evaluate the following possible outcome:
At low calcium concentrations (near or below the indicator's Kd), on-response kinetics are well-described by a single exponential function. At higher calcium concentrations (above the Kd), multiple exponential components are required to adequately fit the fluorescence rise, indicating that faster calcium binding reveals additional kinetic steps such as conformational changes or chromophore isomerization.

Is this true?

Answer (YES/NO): NO